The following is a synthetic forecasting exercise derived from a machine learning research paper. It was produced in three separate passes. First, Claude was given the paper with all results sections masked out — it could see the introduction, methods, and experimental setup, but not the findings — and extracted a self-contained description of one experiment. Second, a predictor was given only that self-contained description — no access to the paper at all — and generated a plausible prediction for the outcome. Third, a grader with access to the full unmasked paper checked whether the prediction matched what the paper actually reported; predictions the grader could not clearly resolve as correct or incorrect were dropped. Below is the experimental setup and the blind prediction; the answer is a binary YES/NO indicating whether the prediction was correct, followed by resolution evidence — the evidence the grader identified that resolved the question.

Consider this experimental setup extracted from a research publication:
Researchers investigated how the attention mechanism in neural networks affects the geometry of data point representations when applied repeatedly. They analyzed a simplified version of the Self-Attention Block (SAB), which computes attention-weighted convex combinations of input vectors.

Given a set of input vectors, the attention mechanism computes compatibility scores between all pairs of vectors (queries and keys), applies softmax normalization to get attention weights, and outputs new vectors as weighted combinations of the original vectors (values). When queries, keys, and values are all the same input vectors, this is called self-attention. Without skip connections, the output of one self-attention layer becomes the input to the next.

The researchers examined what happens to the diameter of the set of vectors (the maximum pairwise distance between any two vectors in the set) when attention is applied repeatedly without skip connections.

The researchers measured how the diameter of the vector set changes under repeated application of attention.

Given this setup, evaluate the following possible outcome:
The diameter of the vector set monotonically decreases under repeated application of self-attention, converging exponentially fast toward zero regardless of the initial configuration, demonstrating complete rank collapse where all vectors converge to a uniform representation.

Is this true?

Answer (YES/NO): NO